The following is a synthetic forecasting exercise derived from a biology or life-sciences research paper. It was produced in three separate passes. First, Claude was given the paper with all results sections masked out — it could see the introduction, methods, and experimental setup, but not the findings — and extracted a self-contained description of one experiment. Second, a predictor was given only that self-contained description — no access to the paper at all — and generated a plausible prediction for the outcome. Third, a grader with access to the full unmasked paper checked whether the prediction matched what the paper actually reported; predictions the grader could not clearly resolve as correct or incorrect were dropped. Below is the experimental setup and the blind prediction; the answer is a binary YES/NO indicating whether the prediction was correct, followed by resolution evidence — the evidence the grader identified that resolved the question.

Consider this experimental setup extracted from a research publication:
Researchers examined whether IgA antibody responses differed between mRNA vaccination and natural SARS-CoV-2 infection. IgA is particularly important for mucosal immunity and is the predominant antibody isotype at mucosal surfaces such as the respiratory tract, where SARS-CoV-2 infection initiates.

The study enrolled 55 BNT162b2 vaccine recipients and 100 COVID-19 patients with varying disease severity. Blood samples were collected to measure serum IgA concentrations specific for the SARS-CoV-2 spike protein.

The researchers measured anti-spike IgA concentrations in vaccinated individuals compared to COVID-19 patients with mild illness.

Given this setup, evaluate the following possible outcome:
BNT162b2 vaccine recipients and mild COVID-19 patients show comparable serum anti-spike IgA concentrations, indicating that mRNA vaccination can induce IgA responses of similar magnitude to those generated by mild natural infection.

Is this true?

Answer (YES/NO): YES